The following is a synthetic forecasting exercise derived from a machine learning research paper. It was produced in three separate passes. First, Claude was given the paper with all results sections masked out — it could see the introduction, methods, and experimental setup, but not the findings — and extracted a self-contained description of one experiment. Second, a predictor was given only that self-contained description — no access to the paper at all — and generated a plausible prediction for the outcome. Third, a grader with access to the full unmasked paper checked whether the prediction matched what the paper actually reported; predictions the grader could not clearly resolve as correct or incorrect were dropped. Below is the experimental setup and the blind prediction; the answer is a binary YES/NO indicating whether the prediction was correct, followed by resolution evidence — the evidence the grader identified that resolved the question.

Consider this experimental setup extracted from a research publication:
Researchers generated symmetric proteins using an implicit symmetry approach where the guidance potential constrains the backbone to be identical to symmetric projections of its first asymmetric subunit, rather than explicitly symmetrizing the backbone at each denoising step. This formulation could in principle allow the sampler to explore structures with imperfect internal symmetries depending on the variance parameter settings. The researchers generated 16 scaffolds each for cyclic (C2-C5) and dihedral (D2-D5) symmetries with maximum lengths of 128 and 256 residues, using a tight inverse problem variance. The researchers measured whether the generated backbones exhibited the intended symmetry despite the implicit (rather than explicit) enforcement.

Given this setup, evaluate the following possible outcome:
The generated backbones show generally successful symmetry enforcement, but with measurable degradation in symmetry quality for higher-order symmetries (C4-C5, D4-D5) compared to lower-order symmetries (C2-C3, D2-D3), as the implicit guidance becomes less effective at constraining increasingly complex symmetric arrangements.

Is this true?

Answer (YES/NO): NO